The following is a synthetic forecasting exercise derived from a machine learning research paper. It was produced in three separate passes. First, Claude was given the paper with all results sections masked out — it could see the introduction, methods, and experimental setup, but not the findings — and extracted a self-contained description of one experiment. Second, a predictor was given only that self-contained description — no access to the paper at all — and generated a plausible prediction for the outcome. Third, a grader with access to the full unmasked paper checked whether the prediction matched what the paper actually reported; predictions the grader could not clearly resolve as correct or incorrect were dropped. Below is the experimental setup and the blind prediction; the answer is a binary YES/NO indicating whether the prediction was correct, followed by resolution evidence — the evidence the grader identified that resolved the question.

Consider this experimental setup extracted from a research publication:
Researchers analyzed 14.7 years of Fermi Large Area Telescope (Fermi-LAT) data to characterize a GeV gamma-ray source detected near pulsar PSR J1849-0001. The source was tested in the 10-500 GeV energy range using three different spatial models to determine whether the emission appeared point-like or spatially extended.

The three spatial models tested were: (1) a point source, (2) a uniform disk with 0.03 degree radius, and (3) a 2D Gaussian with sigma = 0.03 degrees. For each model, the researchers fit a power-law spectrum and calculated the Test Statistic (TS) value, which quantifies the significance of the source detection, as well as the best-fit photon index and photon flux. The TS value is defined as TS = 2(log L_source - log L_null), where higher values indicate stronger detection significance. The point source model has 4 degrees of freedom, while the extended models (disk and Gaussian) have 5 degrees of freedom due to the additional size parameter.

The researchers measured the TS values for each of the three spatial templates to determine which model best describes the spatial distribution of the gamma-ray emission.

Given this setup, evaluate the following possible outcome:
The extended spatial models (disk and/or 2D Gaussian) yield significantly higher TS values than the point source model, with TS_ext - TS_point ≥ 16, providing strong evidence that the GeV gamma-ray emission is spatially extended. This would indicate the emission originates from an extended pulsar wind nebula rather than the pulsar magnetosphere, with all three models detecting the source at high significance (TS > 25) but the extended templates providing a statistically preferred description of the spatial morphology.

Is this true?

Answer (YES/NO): NO